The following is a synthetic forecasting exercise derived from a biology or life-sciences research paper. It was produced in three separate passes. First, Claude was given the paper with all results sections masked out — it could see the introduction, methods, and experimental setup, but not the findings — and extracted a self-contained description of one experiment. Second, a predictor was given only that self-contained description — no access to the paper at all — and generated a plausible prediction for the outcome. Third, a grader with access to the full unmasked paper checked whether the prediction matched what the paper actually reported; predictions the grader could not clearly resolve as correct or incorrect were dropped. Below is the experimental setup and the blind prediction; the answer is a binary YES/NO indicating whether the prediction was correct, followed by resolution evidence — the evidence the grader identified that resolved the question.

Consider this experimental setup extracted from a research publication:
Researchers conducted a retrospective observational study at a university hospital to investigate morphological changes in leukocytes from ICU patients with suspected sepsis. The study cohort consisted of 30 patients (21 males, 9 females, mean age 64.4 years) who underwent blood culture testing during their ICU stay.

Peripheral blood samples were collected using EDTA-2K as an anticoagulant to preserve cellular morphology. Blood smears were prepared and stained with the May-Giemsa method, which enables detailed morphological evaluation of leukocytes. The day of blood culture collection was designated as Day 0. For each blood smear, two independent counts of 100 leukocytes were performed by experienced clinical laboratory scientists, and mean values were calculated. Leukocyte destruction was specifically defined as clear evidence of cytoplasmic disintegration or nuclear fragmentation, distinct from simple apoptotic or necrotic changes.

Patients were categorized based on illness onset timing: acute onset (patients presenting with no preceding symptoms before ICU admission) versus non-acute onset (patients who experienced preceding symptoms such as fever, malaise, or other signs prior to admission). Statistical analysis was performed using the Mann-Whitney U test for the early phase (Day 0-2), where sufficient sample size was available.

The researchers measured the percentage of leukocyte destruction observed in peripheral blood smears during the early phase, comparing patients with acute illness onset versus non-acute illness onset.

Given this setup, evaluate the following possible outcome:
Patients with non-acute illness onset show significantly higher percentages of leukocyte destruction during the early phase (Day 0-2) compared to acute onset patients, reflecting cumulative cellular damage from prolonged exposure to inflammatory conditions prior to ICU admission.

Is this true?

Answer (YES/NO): NO